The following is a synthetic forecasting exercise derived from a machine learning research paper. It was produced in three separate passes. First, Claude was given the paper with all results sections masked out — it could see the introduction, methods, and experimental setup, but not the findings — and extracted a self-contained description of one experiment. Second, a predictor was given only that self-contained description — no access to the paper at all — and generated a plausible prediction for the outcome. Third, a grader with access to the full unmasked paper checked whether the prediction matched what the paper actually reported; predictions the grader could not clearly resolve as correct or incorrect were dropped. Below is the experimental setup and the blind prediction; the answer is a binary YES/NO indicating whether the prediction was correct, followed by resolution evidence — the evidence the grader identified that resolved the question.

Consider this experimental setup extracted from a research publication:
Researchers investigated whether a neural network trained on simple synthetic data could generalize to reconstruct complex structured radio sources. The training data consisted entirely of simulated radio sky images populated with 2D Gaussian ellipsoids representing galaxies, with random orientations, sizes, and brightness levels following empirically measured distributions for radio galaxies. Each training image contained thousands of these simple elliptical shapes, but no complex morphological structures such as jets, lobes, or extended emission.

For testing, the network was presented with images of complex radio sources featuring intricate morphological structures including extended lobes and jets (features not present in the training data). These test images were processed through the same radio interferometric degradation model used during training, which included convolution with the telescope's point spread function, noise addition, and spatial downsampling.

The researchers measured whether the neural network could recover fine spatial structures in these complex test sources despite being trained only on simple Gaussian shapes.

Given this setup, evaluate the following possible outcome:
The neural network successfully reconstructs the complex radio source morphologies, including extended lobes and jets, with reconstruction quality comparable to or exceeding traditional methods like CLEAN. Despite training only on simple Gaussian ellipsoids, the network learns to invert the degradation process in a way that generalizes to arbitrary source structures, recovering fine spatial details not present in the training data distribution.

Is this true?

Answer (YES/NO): YES